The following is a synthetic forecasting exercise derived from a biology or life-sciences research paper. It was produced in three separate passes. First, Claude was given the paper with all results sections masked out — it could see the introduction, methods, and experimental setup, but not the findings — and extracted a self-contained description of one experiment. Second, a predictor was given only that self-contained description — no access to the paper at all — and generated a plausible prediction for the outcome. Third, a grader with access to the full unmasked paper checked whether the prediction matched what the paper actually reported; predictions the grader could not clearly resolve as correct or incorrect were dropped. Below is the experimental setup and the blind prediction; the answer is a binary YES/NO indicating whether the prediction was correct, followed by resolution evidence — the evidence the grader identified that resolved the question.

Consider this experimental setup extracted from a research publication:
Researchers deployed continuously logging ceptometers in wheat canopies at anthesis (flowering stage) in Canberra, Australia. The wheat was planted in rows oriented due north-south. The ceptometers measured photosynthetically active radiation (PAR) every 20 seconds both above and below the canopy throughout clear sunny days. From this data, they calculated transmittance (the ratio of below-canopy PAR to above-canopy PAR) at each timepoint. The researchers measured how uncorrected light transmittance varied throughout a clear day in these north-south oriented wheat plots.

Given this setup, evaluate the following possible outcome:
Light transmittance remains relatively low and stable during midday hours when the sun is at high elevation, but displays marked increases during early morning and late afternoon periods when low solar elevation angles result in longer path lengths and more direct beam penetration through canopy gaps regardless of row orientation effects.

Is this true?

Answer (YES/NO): NO